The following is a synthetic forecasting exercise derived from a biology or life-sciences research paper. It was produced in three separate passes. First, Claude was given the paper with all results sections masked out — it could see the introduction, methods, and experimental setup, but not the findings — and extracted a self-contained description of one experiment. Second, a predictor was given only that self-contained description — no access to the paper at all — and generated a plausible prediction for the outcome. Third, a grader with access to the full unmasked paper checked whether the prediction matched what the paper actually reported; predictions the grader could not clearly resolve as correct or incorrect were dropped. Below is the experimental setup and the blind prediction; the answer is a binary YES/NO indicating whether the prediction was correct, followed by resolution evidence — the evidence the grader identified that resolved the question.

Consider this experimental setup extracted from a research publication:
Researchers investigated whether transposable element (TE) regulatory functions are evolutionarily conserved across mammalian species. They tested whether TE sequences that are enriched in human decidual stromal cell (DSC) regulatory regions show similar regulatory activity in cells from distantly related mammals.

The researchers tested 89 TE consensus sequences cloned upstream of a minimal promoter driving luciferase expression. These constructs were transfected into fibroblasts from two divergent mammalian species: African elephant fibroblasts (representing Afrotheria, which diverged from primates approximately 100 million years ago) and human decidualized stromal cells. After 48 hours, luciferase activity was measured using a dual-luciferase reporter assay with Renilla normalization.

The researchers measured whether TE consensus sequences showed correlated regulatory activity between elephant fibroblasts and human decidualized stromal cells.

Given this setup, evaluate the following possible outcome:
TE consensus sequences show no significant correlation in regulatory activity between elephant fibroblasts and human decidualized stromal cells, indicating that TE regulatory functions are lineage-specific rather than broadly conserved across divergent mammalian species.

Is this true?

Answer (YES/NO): NO